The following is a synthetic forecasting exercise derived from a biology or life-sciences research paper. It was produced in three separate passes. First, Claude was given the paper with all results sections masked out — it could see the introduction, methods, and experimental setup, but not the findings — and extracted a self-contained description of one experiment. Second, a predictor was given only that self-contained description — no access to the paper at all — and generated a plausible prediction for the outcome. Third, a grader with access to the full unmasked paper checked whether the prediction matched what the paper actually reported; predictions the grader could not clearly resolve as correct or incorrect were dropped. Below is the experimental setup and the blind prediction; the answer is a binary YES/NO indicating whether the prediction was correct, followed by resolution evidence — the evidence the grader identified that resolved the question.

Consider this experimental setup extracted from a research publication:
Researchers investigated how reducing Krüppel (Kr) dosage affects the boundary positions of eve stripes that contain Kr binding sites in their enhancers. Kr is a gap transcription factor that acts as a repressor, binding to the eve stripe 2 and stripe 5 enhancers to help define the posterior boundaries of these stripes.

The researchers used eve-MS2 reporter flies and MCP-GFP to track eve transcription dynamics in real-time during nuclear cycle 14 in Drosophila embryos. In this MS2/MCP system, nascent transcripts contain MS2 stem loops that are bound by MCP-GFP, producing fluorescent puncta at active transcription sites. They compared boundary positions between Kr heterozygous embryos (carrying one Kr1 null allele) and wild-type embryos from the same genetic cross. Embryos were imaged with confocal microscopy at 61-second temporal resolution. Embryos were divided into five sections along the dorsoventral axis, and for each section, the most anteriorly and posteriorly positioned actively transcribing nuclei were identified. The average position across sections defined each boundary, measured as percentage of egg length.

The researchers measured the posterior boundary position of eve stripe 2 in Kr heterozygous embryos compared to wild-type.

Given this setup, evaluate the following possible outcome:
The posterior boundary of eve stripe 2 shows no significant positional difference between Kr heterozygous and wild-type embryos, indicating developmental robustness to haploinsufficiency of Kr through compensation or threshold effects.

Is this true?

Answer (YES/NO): NO